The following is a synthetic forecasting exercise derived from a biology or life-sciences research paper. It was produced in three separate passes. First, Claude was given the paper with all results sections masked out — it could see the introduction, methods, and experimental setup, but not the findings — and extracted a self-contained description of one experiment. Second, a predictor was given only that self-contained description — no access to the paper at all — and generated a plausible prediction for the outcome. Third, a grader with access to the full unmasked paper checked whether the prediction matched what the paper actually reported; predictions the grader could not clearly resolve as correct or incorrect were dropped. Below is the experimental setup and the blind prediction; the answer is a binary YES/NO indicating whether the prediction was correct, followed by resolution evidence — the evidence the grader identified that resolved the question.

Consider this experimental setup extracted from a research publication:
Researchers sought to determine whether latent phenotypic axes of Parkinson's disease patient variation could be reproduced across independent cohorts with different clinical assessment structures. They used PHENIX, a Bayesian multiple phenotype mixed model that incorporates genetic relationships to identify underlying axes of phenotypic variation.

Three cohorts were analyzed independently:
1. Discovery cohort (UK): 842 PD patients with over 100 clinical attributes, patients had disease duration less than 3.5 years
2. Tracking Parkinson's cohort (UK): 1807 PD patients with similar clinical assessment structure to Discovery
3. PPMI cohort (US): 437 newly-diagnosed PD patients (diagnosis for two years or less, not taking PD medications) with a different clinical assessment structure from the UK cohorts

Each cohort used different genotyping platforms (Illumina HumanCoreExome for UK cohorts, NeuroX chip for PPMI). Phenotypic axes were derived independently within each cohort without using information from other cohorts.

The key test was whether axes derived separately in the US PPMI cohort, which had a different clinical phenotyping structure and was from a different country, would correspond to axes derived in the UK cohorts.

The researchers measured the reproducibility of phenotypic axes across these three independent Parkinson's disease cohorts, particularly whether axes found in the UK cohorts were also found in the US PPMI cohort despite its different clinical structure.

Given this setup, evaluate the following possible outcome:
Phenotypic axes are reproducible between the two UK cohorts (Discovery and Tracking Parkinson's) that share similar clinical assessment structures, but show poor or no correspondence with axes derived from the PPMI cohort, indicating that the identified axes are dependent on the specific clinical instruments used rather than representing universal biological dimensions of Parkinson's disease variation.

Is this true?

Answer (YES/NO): NO